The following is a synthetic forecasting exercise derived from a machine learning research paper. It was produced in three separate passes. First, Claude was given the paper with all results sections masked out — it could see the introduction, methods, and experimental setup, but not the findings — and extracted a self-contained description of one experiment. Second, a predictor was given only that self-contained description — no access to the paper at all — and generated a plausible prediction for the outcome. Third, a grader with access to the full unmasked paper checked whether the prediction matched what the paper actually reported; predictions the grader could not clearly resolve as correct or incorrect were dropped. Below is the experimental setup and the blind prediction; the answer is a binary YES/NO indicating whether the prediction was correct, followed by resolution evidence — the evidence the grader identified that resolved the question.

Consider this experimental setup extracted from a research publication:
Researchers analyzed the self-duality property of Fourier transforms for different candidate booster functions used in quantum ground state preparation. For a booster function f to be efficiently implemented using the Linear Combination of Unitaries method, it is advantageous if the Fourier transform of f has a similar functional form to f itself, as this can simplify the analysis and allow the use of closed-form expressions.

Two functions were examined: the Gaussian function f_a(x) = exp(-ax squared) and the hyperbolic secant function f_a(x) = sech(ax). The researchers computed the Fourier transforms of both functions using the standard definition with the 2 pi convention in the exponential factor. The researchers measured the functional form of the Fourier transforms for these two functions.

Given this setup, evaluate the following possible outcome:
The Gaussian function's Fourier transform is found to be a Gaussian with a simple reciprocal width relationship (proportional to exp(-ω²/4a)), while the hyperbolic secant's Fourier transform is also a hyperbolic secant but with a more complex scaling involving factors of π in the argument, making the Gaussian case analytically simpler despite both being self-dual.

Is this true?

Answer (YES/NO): NO